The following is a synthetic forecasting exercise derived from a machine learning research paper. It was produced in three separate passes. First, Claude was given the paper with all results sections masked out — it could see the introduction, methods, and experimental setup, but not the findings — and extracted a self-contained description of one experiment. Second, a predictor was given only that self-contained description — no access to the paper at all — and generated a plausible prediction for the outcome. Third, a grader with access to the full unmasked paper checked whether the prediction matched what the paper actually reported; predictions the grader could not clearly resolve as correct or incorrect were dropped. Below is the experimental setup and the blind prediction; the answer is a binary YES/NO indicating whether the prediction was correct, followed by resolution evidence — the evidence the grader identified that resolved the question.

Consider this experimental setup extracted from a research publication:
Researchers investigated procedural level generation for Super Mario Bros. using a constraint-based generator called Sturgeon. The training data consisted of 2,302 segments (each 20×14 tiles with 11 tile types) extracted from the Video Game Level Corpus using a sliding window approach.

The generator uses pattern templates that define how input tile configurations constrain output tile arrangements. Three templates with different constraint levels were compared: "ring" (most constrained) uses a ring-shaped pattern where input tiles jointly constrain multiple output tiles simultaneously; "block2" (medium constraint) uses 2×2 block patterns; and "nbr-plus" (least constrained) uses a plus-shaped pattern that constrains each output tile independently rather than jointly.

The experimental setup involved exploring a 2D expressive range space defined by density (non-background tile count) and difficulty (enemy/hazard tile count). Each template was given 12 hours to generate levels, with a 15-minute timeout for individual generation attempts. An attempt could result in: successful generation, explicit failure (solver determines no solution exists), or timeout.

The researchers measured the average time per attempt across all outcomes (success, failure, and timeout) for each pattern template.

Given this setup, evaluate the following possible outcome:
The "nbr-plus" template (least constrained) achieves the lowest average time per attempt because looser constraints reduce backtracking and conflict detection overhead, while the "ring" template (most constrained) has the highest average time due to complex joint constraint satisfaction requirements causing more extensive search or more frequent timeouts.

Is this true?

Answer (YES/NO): YES